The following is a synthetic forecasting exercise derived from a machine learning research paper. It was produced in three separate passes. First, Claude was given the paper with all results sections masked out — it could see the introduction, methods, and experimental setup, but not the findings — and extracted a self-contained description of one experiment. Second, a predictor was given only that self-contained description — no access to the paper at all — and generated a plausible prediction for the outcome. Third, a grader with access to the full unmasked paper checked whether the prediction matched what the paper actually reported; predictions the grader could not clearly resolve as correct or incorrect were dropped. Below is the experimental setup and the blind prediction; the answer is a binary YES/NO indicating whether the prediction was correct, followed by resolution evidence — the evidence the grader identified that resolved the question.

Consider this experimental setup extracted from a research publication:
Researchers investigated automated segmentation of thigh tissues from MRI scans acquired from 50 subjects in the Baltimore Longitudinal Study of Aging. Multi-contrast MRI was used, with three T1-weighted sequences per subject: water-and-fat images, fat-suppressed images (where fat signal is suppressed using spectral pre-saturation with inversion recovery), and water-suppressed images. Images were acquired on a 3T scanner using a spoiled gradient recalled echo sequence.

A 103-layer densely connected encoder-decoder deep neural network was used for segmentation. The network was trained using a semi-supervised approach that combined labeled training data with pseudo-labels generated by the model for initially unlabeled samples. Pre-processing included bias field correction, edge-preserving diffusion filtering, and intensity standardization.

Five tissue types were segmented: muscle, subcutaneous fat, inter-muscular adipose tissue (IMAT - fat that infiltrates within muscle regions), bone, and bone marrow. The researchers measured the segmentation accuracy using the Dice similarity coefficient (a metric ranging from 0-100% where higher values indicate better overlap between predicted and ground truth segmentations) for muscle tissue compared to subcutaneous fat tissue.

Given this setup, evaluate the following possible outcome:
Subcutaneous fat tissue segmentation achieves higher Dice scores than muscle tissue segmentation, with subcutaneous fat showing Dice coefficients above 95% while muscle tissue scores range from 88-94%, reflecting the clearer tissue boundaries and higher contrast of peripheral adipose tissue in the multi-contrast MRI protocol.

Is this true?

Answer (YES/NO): NO